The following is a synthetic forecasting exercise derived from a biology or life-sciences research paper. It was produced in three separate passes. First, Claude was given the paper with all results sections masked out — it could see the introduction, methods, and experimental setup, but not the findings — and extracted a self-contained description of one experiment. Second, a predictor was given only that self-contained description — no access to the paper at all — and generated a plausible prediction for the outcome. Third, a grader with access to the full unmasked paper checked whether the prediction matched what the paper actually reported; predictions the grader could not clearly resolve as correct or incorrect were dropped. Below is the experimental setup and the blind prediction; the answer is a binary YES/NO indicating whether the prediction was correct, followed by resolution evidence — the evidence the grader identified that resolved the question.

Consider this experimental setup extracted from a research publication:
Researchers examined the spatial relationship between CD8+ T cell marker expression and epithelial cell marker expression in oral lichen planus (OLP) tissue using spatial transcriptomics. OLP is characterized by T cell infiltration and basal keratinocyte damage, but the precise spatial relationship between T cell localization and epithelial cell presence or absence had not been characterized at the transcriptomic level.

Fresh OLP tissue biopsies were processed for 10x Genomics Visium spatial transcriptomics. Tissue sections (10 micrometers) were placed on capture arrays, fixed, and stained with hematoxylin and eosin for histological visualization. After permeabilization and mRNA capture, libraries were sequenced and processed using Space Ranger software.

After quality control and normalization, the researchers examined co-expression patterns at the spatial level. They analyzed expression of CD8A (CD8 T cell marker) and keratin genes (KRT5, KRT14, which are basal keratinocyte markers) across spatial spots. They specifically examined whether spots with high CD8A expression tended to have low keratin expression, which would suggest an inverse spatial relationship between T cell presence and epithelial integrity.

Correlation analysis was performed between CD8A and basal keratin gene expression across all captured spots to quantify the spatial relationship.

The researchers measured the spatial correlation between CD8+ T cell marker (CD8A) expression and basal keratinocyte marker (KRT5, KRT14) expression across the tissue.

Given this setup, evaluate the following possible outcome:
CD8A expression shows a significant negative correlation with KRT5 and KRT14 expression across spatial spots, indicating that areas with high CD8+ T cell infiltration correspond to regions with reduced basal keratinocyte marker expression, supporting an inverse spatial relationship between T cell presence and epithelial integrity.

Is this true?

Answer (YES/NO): NO